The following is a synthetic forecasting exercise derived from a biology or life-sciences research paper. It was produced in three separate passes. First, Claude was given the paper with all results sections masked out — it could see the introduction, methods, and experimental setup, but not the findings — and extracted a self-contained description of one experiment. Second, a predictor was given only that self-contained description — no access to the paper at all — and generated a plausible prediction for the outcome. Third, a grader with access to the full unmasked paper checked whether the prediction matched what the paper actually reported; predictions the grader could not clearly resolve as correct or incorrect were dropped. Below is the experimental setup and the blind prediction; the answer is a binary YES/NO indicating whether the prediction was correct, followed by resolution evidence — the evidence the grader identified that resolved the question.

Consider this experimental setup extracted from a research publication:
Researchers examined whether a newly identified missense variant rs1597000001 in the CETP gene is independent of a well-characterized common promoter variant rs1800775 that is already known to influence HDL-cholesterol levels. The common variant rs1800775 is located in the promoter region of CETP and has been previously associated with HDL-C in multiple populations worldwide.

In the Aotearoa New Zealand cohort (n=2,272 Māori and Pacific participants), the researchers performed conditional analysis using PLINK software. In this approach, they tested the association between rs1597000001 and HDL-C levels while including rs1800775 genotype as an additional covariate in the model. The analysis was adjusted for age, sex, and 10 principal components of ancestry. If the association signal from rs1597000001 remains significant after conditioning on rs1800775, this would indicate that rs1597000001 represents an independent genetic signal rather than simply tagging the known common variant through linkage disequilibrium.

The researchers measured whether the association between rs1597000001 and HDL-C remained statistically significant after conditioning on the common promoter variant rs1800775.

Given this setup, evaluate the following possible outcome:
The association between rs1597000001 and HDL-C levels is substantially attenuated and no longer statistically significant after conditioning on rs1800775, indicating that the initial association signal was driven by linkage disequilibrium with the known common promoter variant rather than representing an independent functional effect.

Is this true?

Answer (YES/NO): NO